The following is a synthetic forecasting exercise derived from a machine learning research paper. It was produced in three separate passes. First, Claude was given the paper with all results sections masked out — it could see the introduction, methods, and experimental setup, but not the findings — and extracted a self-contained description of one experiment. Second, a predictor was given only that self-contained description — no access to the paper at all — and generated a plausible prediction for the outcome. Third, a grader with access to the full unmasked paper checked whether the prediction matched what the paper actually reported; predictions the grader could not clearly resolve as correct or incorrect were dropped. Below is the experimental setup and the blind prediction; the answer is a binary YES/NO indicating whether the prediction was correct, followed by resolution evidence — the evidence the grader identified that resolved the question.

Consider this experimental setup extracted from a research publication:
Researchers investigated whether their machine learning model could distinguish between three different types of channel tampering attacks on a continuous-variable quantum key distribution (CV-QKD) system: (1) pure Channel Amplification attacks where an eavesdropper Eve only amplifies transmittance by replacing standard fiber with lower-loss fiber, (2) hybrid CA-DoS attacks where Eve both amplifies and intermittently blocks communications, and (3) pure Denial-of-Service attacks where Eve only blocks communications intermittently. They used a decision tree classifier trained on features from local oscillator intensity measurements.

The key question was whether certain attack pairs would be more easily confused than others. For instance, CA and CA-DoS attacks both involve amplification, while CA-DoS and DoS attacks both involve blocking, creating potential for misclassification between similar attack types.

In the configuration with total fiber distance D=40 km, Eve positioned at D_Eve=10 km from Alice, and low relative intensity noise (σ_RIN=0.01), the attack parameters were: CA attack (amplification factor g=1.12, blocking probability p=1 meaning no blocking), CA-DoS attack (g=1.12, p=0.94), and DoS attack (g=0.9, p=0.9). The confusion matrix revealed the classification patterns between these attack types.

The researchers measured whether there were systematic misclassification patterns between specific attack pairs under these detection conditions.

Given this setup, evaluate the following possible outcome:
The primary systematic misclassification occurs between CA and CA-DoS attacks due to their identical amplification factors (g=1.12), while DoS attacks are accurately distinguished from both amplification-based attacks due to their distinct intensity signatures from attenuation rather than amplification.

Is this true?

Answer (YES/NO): NO